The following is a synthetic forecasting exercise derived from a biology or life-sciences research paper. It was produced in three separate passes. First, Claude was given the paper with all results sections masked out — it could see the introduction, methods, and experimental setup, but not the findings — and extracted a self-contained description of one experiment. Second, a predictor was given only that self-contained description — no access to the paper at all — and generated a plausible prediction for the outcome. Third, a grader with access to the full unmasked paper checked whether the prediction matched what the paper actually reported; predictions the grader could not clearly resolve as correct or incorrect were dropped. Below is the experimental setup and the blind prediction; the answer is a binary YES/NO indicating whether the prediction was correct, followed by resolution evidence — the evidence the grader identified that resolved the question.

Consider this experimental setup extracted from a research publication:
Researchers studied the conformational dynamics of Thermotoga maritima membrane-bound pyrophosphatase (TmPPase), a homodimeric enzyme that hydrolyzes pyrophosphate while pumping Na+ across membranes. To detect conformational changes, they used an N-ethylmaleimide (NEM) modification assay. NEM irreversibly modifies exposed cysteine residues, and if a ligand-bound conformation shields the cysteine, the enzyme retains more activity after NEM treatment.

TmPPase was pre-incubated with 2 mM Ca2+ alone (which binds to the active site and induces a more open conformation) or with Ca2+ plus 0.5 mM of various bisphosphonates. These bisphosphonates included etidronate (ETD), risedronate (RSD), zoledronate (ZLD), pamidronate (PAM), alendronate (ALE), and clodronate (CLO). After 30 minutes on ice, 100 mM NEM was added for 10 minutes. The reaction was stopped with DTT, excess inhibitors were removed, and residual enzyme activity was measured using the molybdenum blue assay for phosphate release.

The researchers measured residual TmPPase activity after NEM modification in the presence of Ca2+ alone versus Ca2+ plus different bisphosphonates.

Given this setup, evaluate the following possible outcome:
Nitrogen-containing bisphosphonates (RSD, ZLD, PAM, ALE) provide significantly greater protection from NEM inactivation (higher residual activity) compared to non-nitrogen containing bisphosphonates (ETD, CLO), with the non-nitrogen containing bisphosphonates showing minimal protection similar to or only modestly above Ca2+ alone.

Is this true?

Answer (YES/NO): NO